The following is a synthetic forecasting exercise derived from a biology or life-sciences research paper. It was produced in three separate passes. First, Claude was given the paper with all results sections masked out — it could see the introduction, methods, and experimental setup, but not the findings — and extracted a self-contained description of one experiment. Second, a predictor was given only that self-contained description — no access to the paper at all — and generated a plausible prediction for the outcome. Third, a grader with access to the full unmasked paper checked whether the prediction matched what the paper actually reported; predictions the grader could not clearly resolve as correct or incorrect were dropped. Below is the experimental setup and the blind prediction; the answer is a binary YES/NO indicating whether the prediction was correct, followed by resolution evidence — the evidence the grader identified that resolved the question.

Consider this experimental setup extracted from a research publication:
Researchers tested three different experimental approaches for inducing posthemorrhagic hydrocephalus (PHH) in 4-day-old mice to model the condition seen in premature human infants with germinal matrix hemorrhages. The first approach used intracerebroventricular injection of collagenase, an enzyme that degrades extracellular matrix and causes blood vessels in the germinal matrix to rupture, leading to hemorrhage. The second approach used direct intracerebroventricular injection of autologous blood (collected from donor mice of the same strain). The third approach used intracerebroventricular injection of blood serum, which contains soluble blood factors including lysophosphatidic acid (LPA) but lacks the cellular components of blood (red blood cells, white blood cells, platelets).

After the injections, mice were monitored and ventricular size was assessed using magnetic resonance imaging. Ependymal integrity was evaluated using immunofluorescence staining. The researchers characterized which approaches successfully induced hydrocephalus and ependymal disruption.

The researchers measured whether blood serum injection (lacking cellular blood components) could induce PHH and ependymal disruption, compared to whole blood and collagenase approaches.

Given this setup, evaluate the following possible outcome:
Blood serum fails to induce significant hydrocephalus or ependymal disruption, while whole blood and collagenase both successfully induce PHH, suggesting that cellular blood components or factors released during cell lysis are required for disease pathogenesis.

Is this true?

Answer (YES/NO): NO